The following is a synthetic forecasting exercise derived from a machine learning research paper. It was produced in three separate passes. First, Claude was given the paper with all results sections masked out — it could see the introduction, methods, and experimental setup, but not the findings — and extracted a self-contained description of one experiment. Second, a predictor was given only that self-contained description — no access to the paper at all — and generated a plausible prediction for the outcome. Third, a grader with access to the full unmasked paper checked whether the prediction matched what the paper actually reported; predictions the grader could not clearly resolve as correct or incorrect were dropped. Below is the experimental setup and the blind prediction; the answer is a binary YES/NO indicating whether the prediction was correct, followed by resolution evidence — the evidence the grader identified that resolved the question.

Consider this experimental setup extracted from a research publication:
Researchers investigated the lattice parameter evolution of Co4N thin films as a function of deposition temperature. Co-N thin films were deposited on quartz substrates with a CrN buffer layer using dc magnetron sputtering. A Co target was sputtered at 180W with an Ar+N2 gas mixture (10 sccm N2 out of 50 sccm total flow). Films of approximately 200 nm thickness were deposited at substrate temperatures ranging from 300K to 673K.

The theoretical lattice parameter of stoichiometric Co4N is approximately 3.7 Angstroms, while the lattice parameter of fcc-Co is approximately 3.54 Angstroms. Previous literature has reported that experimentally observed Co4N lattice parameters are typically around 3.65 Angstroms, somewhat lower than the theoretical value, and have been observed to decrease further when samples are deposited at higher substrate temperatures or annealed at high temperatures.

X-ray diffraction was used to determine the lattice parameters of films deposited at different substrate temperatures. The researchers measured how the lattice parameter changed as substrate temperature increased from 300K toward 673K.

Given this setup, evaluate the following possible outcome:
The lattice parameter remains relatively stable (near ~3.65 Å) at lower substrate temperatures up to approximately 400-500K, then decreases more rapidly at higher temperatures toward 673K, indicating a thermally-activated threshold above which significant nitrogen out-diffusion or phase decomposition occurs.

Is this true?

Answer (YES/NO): YES